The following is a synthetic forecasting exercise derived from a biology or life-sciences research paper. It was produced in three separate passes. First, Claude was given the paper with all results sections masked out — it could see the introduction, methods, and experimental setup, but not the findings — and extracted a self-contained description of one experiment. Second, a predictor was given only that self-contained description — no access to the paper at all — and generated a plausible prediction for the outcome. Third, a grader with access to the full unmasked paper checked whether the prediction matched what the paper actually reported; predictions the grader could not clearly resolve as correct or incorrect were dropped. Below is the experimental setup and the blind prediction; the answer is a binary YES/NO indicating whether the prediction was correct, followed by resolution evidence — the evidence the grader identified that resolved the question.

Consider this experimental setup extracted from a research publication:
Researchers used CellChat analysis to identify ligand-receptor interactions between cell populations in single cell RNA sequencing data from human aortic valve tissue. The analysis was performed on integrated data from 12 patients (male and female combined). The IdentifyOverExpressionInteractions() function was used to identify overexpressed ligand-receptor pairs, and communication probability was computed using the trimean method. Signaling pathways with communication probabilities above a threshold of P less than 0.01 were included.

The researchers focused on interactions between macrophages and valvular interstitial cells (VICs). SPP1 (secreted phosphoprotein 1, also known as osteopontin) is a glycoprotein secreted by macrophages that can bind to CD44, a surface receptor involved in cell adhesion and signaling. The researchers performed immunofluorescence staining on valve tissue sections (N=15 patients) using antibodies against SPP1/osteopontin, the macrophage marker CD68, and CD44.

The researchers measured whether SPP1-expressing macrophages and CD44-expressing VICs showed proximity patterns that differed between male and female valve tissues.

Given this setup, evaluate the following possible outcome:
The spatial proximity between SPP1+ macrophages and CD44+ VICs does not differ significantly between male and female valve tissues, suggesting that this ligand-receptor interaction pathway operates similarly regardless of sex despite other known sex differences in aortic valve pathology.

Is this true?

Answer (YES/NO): NO